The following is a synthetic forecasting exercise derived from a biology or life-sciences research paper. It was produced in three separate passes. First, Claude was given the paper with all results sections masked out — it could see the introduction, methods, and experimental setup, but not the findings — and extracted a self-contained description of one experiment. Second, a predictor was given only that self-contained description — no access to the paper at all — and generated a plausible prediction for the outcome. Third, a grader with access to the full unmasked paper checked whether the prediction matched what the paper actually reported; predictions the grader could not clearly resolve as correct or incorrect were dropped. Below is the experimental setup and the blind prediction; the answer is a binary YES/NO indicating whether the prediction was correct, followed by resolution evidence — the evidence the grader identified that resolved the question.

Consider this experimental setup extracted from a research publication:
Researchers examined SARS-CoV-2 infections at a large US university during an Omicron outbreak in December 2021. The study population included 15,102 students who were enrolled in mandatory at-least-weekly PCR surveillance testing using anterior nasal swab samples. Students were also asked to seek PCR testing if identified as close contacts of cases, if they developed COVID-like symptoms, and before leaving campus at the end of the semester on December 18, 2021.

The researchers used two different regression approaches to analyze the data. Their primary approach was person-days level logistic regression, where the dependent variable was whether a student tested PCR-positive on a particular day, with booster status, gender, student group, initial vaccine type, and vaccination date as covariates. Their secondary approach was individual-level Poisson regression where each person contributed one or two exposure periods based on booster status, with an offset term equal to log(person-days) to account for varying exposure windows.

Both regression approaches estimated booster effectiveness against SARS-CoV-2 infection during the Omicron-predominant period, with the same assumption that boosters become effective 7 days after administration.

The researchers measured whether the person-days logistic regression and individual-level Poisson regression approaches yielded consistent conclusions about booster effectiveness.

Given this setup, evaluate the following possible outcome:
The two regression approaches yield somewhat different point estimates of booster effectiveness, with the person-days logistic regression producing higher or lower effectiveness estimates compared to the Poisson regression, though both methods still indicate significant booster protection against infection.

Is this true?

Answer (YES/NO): NO